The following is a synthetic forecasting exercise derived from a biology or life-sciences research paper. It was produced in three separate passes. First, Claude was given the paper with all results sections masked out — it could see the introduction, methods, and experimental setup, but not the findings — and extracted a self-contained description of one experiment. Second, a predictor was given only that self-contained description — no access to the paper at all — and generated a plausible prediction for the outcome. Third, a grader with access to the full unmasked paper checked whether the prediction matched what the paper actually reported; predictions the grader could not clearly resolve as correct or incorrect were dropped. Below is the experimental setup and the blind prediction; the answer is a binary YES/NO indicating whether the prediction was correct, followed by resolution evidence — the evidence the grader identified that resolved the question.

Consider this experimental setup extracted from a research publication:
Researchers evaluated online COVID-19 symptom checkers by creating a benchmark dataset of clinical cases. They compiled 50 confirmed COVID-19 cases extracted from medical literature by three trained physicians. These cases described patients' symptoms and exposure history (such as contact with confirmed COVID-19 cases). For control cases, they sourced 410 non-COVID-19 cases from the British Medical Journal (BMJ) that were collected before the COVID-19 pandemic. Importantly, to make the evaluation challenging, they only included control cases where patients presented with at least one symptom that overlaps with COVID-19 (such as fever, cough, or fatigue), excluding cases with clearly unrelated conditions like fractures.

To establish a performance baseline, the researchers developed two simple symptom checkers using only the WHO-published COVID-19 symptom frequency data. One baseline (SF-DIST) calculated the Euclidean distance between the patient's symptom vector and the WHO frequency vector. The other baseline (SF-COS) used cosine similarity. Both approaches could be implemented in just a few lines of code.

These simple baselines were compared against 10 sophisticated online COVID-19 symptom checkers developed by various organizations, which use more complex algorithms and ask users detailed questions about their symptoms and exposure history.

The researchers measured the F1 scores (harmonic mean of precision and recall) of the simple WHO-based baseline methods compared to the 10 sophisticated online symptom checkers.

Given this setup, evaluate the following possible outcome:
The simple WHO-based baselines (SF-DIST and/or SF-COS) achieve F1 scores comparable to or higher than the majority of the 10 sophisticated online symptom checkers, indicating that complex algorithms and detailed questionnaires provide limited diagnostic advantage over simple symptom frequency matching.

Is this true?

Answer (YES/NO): YES